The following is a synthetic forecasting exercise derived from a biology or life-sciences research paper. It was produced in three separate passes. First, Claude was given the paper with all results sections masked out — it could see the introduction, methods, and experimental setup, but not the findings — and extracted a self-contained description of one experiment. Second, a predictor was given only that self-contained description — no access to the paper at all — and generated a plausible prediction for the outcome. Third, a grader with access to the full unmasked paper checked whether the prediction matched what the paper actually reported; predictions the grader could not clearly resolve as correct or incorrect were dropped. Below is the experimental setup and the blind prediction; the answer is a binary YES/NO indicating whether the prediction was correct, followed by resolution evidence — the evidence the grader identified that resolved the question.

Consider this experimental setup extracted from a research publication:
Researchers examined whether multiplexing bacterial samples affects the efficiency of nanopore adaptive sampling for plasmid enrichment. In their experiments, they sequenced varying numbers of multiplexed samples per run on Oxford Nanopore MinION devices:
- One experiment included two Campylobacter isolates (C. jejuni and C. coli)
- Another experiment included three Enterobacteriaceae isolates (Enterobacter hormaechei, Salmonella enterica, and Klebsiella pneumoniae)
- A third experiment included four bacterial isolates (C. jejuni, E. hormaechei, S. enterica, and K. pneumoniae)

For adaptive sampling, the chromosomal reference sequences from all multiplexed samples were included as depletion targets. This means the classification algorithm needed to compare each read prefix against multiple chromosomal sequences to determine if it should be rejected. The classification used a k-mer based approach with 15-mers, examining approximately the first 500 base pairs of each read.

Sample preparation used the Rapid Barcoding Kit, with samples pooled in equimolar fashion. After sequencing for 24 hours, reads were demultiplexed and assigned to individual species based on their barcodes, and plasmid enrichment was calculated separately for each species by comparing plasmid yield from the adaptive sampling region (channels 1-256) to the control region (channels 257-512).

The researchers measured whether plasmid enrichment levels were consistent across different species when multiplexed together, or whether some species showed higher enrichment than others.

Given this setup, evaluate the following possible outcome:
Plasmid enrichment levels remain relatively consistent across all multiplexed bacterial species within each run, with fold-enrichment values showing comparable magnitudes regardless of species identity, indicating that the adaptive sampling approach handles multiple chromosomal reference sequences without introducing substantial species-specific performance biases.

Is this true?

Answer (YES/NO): NO